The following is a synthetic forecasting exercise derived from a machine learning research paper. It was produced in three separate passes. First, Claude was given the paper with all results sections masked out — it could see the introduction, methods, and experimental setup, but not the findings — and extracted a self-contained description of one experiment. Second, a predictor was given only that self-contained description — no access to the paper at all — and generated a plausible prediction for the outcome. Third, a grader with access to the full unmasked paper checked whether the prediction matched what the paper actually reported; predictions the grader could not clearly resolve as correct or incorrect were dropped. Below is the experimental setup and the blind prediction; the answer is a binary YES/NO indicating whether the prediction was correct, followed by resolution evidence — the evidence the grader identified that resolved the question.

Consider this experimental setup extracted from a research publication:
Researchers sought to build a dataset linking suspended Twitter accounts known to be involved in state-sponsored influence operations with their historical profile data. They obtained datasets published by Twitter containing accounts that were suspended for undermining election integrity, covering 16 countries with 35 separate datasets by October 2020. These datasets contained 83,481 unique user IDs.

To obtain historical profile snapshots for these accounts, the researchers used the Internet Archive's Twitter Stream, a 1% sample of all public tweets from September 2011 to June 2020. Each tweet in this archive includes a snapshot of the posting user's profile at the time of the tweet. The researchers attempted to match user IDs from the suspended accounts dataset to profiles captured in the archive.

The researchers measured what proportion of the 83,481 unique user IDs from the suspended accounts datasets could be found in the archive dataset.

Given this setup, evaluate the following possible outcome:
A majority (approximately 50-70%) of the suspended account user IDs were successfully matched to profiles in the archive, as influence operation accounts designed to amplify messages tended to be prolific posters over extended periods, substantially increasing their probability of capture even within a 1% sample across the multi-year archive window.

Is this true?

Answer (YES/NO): NO